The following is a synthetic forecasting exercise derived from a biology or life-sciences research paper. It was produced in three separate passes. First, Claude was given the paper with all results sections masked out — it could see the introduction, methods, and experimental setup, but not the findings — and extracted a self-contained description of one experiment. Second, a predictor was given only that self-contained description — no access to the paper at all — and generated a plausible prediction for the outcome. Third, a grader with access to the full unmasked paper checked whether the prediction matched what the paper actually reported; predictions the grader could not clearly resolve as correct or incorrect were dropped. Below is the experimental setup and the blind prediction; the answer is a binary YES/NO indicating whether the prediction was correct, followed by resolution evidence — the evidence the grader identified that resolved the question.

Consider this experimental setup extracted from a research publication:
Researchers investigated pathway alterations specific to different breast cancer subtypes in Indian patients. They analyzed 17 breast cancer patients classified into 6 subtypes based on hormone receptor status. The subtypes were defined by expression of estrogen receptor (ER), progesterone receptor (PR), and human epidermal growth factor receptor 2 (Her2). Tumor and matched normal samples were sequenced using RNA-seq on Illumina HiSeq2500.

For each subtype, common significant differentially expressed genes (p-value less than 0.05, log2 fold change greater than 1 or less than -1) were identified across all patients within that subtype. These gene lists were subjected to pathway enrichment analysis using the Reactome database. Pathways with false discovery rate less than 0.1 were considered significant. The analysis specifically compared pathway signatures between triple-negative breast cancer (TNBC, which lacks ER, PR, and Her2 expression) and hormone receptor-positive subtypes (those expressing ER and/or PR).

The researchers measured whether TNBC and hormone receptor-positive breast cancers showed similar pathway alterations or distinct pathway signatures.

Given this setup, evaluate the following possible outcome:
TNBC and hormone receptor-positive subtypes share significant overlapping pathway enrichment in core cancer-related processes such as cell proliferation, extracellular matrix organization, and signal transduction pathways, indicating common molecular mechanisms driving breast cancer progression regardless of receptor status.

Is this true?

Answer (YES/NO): NO